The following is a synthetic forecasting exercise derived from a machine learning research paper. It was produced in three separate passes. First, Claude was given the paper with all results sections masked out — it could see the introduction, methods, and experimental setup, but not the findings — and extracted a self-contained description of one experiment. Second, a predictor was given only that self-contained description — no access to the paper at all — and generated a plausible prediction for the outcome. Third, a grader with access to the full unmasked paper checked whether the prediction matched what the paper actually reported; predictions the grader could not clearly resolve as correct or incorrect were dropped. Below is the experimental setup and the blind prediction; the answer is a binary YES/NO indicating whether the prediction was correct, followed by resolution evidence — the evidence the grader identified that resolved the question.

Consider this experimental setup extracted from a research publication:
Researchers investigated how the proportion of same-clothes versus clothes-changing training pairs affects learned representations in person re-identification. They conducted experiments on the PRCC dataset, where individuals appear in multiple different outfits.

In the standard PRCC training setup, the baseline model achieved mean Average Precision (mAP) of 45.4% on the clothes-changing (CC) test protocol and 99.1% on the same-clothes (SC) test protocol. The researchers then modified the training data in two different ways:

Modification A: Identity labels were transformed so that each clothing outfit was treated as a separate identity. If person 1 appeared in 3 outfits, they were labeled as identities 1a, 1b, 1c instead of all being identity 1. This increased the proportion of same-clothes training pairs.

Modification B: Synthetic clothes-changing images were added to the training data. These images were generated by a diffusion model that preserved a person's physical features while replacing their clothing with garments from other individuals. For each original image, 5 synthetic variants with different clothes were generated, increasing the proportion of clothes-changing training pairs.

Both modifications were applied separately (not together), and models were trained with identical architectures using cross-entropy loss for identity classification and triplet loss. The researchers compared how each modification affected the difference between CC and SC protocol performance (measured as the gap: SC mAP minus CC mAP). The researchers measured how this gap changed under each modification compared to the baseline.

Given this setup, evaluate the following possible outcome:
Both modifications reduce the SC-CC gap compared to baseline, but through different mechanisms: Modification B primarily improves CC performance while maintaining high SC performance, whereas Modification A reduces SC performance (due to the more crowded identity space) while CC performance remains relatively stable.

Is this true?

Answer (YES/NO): NO